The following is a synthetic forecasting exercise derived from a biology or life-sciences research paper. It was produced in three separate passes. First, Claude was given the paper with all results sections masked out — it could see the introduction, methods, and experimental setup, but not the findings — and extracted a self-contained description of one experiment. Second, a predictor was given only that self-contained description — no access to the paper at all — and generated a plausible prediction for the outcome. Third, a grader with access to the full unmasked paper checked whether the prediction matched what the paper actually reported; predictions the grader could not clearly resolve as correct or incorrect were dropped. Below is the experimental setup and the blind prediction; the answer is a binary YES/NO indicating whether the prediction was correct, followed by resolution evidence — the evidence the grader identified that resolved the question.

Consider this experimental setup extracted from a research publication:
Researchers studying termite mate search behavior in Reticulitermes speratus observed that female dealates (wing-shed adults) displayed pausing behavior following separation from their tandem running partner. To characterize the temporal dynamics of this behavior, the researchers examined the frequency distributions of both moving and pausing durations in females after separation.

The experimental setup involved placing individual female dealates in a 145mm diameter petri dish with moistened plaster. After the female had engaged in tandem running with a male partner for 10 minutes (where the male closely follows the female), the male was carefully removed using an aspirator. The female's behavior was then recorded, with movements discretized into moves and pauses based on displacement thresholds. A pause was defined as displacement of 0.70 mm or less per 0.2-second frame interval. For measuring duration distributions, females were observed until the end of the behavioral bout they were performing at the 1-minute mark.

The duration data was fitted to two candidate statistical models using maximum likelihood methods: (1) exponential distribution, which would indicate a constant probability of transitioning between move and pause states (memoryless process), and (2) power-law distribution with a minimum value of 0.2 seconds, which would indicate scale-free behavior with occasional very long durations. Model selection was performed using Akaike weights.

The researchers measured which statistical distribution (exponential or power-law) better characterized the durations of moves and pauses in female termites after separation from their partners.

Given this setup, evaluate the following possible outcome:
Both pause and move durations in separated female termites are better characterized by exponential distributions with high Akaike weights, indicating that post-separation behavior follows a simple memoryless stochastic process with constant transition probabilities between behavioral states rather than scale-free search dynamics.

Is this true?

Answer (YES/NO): NO